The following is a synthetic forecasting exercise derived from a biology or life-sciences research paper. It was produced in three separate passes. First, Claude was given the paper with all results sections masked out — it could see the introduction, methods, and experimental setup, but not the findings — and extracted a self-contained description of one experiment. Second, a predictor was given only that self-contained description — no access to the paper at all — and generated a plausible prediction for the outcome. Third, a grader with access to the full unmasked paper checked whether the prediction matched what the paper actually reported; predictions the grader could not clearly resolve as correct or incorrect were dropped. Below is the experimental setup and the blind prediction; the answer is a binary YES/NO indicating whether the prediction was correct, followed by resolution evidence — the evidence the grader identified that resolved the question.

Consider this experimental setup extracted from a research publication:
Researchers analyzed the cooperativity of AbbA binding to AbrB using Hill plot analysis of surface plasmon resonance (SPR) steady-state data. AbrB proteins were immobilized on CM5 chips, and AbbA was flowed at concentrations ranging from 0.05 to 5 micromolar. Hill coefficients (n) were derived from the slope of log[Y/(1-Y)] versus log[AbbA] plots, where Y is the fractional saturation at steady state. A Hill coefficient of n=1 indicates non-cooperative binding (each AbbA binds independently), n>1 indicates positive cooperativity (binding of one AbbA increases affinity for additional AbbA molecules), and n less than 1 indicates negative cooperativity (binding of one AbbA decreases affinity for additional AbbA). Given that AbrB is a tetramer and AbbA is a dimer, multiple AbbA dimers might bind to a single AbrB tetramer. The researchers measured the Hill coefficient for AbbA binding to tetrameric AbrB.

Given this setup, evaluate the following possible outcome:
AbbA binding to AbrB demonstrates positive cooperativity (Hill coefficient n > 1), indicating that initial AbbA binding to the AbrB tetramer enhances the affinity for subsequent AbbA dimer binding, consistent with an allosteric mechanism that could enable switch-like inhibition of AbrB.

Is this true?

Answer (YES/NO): NO